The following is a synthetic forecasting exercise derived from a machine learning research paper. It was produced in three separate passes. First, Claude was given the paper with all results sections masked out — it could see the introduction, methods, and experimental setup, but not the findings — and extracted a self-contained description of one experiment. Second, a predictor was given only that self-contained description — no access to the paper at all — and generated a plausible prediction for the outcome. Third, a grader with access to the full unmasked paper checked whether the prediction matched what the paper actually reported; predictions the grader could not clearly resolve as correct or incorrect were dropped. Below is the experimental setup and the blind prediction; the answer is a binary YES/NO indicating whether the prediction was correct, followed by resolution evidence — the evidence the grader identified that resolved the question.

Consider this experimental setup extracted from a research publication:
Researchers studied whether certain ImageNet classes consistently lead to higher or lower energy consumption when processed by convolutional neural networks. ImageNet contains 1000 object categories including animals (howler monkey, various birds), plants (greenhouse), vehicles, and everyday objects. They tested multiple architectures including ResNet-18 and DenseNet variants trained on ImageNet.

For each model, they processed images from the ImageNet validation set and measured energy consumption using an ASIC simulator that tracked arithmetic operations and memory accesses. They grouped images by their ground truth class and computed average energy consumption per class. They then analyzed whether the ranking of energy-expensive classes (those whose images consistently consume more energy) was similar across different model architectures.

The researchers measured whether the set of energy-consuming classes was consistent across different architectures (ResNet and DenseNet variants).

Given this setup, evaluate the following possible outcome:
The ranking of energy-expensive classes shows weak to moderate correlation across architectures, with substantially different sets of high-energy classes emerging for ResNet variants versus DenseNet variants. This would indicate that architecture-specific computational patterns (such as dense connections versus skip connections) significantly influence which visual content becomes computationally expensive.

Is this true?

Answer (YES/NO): NO